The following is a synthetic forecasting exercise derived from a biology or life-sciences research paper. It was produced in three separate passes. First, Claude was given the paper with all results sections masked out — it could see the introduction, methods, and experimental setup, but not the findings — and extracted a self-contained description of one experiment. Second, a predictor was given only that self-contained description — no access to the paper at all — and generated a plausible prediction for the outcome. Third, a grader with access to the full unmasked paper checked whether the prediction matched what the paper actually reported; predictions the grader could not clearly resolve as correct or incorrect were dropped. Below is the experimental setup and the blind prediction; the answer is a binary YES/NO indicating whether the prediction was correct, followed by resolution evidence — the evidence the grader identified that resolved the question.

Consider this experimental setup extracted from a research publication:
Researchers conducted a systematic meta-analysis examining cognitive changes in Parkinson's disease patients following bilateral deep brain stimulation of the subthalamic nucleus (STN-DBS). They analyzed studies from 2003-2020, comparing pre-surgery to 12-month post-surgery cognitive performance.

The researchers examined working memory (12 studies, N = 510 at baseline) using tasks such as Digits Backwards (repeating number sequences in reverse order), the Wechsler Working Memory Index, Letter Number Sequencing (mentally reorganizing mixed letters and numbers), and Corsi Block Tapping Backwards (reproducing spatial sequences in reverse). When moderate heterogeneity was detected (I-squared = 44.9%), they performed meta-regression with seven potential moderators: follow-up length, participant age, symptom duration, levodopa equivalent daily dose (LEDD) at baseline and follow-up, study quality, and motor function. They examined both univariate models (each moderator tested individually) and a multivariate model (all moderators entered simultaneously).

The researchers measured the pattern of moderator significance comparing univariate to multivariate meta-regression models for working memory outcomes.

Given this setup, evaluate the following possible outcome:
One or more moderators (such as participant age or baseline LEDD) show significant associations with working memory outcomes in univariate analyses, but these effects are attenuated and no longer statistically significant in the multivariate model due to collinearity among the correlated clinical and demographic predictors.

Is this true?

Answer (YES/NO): YES